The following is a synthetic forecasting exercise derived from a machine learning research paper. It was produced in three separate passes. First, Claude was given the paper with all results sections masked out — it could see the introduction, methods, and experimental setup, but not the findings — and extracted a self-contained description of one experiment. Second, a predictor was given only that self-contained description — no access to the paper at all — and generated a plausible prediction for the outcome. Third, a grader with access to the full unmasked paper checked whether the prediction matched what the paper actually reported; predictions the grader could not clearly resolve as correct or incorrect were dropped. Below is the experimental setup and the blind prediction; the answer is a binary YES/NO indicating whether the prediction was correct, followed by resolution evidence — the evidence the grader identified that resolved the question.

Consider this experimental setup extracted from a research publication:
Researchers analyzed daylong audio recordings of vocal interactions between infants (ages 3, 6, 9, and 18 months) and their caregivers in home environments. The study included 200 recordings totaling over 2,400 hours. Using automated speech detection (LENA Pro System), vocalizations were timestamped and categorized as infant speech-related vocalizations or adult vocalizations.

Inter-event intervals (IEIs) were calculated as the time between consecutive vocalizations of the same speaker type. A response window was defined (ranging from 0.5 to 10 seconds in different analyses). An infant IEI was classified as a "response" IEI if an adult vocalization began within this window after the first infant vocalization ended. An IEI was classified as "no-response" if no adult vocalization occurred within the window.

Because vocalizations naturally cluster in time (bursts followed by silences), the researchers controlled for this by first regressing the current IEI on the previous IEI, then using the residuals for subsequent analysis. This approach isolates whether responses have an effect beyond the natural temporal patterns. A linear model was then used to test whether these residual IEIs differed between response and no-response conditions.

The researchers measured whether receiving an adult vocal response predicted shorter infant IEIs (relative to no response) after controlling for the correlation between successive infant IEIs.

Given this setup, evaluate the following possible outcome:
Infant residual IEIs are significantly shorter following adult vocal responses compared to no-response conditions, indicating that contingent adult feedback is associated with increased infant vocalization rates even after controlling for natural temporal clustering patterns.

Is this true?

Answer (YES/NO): YES